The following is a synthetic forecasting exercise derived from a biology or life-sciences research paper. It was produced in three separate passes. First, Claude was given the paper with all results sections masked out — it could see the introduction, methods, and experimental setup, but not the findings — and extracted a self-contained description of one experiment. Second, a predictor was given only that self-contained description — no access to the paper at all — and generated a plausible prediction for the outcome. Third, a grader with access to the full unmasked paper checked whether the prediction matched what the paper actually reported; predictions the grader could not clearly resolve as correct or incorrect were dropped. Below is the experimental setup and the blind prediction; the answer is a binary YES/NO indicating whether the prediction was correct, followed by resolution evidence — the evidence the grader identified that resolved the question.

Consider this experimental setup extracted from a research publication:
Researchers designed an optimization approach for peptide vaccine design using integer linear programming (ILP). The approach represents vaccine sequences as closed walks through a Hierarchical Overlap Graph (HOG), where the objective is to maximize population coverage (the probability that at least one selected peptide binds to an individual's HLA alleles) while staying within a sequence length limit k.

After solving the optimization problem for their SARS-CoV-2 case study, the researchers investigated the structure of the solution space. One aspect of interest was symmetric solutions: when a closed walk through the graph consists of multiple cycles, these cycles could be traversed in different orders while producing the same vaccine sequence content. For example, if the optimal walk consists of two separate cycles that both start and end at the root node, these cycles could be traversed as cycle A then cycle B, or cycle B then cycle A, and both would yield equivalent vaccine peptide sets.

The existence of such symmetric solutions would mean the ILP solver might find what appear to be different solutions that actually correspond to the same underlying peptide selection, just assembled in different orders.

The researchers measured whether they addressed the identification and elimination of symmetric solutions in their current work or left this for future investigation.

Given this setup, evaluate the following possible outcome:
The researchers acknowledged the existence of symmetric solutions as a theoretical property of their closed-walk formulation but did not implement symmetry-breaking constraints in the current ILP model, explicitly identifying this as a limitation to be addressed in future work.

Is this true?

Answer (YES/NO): YES